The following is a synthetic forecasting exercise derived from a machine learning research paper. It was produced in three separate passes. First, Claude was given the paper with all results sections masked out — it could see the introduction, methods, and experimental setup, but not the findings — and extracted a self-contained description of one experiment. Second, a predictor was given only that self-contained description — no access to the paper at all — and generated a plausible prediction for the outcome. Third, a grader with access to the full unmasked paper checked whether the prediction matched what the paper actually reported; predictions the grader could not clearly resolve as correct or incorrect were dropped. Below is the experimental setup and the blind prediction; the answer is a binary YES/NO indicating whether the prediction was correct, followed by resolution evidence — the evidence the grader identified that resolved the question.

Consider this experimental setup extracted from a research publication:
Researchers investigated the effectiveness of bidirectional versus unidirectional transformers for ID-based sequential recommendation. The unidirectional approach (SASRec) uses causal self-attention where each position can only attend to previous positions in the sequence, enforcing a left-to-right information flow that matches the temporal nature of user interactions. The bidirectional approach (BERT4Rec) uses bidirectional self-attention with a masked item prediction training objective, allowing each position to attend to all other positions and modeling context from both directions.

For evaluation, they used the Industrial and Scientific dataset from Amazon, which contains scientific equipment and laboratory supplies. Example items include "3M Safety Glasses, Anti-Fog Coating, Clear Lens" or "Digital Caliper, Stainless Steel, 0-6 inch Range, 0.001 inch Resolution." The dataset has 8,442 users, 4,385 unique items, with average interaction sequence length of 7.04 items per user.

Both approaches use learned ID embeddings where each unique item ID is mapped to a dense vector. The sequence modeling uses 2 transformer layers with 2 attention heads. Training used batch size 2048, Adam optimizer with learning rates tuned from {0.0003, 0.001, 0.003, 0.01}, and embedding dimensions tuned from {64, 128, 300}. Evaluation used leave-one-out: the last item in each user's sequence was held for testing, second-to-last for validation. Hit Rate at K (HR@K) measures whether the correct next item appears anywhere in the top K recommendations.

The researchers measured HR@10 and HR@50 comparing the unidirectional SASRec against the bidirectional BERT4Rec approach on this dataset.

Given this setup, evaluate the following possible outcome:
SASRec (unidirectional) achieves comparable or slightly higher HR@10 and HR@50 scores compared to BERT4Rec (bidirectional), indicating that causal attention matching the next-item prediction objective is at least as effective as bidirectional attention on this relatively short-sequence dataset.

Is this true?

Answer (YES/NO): NO